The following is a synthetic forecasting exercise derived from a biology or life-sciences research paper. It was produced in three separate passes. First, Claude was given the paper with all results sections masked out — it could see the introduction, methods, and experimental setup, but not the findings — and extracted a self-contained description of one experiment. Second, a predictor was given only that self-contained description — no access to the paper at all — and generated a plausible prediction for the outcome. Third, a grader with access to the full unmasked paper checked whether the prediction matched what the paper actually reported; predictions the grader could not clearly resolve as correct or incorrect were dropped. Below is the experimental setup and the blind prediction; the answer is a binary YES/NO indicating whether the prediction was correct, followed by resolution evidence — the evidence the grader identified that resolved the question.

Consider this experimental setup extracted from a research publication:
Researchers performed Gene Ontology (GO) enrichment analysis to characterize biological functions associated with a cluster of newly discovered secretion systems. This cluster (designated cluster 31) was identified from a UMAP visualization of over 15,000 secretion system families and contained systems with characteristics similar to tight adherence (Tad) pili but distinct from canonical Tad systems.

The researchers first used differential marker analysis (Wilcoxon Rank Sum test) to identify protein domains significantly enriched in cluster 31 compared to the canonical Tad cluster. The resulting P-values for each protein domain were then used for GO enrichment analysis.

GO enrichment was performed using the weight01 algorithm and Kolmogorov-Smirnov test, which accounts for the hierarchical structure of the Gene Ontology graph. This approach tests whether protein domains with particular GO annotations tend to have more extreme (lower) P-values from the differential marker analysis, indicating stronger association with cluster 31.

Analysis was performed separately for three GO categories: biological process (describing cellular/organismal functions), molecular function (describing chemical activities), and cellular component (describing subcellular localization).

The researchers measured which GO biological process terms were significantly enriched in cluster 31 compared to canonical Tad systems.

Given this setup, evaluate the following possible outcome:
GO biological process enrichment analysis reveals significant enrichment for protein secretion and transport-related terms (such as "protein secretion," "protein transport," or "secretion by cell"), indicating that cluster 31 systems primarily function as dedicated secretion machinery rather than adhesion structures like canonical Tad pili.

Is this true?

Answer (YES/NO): NO